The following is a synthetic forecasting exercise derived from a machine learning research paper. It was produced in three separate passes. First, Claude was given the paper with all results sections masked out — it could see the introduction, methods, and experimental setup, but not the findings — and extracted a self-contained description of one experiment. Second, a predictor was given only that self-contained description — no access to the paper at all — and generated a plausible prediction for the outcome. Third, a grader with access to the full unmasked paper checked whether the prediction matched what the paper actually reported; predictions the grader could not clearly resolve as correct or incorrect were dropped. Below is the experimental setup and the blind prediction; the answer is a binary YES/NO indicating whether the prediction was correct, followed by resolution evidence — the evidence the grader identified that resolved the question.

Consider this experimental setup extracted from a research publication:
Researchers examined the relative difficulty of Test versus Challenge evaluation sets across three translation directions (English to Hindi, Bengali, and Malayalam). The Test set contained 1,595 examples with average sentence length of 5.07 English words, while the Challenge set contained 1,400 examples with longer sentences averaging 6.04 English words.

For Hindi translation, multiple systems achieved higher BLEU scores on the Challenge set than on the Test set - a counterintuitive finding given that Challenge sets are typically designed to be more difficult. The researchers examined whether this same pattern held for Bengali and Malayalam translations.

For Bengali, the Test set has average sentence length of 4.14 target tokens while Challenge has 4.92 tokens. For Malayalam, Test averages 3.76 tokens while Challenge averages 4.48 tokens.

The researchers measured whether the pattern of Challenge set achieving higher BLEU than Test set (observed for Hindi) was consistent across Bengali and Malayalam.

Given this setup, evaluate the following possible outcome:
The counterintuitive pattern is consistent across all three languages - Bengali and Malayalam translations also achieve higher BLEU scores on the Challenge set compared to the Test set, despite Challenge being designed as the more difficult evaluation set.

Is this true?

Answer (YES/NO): NO